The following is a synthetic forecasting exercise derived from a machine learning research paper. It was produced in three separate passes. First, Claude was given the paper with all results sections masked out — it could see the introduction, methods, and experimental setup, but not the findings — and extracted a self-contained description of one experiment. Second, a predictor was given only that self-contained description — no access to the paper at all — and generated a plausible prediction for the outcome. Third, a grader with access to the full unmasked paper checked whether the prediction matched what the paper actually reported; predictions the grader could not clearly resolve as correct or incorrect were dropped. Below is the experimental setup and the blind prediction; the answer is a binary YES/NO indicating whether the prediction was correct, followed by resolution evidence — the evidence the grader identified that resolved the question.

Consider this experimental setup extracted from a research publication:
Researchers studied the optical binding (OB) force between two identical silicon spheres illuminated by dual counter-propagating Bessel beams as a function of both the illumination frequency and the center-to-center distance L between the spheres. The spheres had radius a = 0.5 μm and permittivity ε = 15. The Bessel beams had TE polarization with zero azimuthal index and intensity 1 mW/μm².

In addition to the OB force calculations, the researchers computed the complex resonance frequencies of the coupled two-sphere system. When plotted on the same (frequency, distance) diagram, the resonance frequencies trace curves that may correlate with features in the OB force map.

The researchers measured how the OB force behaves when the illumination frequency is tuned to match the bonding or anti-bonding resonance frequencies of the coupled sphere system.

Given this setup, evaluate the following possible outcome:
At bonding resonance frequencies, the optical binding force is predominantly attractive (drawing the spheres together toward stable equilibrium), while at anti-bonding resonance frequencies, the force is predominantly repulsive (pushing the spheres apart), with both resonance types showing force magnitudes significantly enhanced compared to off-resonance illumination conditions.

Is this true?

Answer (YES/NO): NO